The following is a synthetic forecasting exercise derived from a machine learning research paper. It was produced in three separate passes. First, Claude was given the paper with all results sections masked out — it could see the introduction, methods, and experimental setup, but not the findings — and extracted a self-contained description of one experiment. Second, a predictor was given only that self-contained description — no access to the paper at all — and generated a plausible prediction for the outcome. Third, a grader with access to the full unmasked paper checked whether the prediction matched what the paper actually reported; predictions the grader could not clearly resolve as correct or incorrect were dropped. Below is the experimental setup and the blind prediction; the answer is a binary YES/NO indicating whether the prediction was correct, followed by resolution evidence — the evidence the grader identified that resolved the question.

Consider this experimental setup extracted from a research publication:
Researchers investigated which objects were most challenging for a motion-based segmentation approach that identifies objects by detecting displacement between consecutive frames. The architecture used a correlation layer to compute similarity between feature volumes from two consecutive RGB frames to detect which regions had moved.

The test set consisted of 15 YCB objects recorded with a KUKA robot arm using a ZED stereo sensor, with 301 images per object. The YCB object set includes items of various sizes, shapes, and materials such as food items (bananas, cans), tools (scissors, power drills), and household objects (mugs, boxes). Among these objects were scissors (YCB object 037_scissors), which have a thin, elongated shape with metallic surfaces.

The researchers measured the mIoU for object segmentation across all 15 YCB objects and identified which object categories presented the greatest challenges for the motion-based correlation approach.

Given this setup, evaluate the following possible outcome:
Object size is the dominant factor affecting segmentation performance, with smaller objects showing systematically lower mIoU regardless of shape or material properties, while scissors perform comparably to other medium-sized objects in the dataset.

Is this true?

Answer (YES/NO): NO